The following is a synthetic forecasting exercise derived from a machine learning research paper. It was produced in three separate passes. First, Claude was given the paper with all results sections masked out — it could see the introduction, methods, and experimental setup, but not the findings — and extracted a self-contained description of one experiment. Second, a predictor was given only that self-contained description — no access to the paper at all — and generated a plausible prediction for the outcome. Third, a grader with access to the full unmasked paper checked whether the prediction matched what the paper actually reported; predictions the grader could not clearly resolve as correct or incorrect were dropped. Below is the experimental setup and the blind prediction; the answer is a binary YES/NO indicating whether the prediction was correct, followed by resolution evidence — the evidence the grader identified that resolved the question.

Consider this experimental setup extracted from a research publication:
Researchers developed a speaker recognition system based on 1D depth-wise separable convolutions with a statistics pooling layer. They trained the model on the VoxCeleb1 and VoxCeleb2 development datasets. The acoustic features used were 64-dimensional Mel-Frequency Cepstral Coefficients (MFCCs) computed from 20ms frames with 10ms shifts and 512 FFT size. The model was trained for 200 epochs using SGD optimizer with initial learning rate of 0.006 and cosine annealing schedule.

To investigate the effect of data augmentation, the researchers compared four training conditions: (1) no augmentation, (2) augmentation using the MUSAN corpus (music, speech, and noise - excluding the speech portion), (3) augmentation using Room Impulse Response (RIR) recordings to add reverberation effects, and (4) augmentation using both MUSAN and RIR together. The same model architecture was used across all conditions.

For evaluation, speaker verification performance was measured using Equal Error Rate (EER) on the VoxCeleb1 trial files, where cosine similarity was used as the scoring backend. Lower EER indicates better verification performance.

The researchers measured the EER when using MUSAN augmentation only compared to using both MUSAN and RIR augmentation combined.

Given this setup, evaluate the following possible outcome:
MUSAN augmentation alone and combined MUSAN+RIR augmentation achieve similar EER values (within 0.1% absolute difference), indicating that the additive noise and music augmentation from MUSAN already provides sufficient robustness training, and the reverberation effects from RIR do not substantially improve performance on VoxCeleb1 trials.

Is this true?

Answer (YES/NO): NO